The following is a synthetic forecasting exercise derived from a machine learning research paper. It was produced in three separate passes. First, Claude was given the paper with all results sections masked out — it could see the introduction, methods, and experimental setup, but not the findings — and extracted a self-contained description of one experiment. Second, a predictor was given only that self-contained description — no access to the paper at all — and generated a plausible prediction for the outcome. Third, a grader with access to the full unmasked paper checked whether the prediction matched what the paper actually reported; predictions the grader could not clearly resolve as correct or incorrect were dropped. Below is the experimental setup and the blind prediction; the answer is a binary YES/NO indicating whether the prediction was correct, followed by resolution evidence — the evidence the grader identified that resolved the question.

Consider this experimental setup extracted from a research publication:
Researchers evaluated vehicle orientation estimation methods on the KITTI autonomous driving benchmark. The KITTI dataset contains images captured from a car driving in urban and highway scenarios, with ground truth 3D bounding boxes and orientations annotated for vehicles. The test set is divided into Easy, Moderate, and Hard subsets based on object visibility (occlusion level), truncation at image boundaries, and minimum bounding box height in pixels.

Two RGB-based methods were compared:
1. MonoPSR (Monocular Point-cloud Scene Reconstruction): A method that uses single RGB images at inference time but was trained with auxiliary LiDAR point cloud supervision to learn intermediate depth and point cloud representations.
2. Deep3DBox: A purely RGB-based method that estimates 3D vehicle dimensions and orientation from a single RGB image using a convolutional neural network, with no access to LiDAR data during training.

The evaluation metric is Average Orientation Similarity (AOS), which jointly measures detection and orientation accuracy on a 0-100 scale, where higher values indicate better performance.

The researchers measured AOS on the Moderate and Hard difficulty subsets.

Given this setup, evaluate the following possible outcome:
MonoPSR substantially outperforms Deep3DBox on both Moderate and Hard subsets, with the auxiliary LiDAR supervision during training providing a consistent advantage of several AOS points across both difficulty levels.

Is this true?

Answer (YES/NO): NO